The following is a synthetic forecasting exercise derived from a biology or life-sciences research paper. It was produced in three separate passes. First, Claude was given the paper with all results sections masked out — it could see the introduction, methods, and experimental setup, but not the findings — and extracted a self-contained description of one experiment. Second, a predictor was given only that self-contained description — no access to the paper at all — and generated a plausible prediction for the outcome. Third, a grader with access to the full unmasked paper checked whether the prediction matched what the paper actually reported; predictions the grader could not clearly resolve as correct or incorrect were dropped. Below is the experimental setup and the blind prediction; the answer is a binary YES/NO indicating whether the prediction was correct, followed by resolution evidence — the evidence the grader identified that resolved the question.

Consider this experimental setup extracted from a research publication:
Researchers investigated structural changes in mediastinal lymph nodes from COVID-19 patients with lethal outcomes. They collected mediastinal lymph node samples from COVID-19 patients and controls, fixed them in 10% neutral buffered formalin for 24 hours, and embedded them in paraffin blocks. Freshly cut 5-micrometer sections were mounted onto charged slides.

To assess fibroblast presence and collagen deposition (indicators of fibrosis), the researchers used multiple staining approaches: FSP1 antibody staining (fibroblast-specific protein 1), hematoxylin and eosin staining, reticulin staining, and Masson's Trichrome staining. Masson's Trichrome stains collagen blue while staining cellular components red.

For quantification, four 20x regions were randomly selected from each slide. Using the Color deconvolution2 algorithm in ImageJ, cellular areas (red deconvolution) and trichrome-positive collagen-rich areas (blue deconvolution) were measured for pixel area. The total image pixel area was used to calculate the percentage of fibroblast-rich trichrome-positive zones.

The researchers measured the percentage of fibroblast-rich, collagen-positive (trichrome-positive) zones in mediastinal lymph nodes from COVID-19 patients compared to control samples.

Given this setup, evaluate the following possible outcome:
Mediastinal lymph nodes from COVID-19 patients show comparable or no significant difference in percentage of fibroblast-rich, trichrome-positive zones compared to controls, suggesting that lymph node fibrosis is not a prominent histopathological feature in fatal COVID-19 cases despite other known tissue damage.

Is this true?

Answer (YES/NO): NO